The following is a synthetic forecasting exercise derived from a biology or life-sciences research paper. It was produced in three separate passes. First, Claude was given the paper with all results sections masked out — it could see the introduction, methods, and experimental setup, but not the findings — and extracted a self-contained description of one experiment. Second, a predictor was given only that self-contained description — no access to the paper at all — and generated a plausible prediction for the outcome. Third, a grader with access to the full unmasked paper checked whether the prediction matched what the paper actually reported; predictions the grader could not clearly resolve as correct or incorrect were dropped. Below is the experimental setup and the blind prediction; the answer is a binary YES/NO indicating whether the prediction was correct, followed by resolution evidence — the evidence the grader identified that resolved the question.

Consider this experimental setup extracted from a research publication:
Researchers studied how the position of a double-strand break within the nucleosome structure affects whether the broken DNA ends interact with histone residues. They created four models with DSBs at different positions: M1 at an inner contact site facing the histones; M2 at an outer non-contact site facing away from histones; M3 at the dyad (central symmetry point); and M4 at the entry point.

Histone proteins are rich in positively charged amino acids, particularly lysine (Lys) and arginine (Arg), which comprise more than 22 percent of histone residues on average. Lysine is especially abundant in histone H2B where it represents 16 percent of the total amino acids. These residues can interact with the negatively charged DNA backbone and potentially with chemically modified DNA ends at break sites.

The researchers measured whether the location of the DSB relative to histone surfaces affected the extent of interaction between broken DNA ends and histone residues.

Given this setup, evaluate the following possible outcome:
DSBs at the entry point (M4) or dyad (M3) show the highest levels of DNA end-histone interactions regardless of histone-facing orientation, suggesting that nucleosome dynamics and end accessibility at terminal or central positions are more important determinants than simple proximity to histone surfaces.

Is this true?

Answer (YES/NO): NO